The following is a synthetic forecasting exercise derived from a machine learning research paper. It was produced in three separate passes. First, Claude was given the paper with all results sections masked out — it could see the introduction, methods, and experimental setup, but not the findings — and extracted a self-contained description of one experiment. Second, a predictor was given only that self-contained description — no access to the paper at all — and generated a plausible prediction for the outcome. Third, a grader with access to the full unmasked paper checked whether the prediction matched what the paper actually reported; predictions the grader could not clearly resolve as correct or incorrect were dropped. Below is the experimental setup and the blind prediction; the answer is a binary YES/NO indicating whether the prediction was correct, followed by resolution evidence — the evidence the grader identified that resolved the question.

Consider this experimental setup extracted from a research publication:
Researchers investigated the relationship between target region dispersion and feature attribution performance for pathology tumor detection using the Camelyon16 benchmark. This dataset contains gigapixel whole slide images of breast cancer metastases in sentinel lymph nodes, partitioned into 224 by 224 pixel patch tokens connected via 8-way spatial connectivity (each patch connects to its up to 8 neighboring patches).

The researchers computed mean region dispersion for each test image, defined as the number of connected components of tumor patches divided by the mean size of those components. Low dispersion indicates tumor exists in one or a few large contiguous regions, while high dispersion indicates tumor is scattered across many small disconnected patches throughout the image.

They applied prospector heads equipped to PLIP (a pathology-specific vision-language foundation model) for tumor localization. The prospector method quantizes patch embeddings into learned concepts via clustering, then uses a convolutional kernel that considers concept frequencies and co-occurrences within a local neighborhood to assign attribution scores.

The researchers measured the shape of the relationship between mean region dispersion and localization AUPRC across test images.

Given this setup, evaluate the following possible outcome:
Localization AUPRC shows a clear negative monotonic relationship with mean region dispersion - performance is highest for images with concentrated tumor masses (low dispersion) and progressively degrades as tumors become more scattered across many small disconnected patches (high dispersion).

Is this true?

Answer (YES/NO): NO